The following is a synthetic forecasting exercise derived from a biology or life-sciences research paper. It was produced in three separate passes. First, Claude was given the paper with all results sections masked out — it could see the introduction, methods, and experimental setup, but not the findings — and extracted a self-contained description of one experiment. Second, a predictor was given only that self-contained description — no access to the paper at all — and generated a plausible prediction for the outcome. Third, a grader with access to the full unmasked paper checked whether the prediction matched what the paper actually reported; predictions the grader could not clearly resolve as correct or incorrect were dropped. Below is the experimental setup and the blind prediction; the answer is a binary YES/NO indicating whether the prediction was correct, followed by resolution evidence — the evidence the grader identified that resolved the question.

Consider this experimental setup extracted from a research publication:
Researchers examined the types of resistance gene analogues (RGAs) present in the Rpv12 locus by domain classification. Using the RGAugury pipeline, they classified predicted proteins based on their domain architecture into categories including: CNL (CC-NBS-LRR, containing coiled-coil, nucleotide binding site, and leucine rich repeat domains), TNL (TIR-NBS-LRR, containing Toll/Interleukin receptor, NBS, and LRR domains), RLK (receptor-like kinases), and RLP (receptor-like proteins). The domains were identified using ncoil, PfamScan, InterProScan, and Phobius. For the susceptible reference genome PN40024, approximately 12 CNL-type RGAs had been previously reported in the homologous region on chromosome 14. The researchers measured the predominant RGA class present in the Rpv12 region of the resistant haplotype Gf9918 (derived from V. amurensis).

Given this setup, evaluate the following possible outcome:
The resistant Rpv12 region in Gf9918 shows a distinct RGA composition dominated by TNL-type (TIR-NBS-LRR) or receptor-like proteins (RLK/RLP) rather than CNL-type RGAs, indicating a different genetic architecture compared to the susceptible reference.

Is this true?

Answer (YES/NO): NO